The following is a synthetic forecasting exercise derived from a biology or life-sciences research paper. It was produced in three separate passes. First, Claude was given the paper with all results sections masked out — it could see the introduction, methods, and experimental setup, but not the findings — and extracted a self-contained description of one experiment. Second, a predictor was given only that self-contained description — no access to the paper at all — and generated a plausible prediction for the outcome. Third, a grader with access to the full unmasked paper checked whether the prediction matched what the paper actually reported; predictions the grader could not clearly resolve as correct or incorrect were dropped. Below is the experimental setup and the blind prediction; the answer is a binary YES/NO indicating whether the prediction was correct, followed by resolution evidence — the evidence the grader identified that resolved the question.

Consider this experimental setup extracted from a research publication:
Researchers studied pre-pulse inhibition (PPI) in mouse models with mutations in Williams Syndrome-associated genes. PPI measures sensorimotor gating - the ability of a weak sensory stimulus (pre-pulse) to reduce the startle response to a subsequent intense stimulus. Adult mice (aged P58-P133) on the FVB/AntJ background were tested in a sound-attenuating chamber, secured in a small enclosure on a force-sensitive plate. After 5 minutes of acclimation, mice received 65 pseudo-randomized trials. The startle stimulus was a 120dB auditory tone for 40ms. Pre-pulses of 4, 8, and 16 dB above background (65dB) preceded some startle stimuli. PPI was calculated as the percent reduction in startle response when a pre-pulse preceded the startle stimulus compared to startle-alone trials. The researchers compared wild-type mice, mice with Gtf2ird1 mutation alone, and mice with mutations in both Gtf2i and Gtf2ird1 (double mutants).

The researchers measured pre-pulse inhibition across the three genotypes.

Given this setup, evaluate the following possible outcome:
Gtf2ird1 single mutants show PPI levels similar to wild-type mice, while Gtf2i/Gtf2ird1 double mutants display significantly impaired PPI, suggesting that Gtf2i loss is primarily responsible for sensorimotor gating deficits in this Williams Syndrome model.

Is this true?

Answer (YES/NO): YES